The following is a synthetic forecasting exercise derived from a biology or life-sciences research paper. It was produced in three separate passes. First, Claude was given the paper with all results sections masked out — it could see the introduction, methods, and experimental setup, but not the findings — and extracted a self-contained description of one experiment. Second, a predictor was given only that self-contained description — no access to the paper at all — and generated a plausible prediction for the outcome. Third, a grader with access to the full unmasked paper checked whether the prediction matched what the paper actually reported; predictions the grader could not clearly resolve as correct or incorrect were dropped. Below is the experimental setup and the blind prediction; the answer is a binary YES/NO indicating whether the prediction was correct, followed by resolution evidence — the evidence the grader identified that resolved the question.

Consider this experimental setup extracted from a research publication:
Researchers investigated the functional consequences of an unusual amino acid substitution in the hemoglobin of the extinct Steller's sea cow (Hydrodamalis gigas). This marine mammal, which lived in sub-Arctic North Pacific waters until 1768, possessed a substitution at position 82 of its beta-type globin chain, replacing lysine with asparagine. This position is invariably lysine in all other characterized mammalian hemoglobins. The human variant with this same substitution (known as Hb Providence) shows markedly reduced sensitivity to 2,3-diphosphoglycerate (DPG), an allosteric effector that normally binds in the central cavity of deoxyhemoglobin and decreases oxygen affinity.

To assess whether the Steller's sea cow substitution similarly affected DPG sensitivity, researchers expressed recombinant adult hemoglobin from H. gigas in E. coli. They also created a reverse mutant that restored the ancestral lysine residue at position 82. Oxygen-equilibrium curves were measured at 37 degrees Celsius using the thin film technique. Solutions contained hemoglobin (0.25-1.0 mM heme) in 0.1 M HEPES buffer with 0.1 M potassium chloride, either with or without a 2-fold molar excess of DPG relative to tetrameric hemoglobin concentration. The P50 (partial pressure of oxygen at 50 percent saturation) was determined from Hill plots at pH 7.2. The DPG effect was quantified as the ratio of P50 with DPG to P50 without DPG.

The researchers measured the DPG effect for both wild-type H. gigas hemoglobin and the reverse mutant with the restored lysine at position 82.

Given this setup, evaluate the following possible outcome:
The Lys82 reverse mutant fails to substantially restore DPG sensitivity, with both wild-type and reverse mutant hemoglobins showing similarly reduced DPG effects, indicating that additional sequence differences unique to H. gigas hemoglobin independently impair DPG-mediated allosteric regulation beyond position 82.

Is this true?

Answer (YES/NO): NO